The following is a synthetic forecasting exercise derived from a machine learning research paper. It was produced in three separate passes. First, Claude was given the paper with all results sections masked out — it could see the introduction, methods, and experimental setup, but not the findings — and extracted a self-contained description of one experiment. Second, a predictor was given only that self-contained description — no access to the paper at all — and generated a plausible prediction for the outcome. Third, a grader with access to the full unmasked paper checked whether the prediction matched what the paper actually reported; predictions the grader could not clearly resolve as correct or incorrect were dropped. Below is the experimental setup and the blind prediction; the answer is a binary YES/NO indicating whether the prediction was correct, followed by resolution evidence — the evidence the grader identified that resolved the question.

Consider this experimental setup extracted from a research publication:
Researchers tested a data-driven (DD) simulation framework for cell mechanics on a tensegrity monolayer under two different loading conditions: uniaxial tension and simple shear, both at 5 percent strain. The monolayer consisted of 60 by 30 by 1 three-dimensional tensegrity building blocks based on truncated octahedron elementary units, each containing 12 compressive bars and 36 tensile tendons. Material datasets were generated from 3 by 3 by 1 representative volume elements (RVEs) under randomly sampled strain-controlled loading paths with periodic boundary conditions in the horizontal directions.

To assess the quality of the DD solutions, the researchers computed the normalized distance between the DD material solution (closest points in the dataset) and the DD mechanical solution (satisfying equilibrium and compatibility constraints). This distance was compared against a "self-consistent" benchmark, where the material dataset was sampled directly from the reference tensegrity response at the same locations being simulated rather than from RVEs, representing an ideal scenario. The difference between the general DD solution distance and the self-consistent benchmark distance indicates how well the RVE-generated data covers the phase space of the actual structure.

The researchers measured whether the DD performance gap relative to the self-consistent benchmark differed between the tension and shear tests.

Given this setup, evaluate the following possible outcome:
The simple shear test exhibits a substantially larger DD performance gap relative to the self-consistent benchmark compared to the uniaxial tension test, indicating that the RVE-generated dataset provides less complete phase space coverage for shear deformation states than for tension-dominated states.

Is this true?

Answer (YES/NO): NO